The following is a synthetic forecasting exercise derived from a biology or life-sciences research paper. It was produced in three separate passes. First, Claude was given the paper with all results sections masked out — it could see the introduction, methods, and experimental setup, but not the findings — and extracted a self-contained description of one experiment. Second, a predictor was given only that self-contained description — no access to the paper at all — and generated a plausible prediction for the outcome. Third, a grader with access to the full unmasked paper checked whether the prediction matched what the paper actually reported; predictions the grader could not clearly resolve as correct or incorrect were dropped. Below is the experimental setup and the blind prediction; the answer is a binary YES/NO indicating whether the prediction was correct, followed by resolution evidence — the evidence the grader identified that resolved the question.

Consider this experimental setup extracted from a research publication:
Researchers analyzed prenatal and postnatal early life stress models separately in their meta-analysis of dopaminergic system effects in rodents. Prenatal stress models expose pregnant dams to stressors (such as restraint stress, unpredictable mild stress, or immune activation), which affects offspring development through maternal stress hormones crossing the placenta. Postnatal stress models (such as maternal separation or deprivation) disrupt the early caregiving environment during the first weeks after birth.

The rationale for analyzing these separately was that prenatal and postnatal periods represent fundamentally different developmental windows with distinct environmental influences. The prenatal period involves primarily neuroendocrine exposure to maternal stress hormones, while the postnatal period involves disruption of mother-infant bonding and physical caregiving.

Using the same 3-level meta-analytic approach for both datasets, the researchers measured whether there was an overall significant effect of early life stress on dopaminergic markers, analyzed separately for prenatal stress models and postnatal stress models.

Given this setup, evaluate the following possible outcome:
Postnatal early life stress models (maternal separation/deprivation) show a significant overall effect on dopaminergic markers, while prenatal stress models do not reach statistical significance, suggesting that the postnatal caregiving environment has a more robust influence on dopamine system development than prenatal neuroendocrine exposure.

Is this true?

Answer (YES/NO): NO